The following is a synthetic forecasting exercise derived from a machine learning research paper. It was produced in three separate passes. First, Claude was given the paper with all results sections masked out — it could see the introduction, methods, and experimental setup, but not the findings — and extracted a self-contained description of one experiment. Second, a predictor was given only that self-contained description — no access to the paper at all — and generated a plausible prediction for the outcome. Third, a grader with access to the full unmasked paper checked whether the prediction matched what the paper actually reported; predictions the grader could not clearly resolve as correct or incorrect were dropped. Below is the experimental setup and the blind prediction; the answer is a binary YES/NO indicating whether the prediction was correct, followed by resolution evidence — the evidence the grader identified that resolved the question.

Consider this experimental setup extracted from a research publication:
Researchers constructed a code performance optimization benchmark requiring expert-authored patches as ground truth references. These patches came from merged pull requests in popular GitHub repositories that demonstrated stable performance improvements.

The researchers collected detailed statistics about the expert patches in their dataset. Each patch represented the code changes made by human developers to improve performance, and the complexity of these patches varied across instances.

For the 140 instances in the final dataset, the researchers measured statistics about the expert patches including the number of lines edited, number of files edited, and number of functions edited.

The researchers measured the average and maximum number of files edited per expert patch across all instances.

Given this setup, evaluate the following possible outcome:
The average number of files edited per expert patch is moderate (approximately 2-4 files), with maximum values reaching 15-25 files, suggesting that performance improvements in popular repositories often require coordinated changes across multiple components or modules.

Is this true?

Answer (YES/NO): NO